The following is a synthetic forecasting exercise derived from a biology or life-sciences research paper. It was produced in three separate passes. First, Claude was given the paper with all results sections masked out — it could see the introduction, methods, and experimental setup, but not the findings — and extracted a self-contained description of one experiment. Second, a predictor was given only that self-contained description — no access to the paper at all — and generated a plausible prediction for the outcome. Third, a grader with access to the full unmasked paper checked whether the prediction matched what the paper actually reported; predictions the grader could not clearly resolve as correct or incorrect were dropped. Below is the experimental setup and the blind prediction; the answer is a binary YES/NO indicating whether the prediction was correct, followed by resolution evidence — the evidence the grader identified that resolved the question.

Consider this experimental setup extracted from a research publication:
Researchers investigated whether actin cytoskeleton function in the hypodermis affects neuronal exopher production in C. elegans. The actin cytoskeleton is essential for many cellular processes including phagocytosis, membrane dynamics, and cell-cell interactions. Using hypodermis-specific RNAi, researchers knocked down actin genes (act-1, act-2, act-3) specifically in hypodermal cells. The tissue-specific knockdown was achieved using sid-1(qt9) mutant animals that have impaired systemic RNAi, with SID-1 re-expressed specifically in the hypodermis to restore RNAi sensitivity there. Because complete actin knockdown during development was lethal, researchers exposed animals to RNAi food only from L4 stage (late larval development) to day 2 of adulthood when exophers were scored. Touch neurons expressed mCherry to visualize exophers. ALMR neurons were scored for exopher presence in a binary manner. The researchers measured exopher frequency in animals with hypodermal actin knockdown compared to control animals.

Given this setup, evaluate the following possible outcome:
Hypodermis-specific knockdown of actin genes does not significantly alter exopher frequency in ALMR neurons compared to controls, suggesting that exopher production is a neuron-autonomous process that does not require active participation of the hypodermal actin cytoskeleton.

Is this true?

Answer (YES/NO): NO